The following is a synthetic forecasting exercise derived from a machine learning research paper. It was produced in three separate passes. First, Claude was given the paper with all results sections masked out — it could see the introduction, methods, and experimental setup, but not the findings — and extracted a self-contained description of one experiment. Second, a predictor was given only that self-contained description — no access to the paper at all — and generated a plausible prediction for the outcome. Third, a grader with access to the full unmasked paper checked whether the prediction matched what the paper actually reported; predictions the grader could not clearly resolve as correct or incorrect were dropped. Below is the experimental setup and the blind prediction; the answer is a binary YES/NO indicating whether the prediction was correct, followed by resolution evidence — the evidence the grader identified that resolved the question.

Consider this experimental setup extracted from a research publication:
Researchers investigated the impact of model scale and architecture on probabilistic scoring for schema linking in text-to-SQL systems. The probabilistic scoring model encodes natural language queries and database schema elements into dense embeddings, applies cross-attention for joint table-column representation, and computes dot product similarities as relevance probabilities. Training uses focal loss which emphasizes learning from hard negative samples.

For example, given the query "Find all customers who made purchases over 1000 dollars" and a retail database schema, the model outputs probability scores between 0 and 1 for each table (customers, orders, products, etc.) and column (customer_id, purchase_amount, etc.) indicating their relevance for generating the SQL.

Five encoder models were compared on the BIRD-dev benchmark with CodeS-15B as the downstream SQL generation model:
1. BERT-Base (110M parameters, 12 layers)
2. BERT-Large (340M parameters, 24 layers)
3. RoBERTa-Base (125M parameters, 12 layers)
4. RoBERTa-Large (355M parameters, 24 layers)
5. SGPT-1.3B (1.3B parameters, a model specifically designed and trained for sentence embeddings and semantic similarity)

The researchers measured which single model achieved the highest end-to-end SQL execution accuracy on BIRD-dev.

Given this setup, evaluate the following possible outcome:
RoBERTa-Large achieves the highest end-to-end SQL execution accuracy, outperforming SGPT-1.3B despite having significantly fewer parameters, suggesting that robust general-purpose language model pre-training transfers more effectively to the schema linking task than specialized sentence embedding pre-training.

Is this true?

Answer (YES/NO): YES